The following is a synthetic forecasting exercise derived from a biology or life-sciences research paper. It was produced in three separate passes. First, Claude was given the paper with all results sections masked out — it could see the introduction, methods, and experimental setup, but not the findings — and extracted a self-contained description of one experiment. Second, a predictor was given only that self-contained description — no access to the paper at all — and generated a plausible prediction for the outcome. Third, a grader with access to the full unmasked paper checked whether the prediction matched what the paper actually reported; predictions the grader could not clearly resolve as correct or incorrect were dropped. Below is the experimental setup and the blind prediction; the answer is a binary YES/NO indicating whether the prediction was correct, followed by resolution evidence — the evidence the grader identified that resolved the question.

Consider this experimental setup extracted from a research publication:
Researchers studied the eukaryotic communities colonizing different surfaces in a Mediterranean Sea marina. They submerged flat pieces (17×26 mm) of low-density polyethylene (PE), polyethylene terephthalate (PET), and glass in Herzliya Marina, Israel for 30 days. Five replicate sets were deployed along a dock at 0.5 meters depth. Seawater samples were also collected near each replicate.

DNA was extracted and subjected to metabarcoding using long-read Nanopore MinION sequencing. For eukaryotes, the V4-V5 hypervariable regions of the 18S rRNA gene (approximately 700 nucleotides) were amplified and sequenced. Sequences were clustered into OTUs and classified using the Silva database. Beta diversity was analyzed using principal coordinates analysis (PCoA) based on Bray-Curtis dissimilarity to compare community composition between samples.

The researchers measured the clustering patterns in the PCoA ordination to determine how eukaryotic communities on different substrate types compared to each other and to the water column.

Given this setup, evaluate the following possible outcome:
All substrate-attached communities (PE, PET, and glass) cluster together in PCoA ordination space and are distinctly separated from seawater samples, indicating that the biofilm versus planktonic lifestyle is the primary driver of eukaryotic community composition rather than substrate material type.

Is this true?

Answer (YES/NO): YES